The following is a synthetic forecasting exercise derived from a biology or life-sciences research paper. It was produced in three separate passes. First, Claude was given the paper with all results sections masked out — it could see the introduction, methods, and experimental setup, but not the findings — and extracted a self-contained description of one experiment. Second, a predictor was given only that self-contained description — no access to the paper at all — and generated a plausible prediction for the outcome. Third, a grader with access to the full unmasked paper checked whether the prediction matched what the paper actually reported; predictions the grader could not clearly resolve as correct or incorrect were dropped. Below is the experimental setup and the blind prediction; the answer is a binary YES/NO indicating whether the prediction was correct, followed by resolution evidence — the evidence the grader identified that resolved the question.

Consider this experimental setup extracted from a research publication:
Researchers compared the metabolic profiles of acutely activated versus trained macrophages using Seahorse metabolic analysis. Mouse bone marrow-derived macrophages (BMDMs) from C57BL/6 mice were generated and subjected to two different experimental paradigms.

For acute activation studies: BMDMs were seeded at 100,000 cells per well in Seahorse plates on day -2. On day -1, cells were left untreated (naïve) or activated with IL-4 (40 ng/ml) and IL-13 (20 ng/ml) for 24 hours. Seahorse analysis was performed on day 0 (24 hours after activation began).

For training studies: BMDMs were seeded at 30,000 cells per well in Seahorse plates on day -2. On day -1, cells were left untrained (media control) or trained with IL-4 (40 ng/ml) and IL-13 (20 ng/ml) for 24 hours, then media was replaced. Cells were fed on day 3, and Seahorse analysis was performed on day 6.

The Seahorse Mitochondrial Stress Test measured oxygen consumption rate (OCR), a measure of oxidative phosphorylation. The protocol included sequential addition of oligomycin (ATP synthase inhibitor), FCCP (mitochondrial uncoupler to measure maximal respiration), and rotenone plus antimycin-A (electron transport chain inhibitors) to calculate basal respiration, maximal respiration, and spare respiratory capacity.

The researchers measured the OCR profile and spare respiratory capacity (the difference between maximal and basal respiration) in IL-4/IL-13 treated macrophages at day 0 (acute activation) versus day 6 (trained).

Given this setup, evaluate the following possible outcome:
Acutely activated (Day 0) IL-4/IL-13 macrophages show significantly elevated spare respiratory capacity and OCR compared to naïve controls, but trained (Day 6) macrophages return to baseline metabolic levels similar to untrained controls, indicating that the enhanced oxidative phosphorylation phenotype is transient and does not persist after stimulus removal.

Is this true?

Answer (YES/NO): NO